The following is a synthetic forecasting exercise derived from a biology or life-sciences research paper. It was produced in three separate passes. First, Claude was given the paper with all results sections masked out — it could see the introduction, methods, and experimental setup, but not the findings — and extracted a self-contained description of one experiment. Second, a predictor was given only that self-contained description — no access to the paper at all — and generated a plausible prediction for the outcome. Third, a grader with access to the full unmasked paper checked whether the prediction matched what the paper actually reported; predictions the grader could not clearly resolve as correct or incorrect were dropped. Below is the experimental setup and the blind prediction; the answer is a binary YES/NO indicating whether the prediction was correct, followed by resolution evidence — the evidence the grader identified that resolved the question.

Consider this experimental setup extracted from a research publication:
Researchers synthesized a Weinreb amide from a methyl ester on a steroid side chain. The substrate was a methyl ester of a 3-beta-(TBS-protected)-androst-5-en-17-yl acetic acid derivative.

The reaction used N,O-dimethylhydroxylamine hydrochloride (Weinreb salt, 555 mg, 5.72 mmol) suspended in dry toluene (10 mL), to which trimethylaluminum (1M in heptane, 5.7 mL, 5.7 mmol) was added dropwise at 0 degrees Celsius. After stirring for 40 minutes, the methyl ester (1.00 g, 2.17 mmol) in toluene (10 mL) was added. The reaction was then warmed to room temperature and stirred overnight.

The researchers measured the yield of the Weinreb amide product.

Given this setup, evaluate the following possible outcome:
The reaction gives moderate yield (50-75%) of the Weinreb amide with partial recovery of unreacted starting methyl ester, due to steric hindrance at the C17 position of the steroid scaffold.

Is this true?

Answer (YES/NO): NO